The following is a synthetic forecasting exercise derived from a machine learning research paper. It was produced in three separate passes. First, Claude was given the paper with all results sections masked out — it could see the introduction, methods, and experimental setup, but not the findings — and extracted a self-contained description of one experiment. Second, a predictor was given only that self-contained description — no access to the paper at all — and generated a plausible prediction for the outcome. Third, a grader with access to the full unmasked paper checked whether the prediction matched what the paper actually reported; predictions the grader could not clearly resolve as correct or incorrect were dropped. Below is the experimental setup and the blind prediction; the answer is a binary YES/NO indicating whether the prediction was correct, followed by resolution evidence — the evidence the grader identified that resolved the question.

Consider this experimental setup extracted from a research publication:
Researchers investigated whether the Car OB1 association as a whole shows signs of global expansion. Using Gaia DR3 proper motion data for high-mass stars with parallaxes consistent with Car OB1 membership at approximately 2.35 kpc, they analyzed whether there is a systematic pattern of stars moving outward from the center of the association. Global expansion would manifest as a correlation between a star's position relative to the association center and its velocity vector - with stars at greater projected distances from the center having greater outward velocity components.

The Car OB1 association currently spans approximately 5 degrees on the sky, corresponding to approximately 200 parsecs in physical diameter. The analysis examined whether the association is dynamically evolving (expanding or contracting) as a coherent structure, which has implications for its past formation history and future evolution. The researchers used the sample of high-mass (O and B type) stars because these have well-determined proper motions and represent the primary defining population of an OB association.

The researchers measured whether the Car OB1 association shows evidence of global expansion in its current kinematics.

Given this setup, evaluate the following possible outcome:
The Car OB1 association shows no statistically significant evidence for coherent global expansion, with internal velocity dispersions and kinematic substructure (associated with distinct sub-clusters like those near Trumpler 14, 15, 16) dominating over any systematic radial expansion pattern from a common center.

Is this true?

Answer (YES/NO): NO